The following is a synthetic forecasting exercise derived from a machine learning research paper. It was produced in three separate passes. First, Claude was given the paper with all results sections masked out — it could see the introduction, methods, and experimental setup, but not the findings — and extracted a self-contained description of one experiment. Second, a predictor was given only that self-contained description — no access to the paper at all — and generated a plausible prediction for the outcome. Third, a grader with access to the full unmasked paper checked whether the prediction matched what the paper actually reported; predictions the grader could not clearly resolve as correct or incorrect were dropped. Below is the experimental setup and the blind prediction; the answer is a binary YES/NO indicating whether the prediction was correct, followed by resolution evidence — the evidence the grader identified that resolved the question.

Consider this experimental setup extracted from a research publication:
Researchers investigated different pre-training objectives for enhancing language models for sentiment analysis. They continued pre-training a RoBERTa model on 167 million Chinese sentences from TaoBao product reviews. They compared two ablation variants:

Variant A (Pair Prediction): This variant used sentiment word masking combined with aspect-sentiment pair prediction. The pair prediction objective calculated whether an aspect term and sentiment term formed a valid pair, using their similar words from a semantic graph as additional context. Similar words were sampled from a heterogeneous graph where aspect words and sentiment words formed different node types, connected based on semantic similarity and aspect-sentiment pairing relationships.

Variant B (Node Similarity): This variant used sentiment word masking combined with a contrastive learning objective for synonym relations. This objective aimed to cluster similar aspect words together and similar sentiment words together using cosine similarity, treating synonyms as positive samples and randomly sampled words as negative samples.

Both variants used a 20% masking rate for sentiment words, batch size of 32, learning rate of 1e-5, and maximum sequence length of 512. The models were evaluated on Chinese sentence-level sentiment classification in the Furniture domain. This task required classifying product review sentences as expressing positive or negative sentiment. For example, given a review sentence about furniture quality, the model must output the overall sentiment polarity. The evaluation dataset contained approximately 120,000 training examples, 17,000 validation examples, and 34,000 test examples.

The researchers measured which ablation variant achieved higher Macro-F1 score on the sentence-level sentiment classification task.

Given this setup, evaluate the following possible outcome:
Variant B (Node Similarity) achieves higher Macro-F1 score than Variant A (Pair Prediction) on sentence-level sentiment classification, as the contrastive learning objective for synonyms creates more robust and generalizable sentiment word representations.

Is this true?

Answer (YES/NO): YES